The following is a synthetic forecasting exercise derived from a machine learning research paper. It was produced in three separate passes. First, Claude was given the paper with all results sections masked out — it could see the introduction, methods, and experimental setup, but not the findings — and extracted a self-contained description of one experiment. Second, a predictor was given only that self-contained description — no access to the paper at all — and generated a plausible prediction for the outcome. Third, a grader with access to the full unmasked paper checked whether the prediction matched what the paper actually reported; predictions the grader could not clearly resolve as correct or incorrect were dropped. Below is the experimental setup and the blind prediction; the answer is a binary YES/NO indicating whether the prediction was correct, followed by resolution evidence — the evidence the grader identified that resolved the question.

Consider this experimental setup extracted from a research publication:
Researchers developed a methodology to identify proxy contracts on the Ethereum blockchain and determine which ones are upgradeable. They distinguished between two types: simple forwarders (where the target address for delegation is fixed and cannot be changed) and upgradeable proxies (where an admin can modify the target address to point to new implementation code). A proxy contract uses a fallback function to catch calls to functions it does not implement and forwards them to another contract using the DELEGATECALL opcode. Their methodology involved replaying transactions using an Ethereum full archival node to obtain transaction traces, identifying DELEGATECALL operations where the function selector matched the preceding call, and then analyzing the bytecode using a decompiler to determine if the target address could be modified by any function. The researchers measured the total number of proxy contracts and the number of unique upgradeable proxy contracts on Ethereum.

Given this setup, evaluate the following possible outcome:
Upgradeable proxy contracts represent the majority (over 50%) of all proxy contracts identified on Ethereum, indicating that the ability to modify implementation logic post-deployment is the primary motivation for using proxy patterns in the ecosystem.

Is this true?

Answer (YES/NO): YES